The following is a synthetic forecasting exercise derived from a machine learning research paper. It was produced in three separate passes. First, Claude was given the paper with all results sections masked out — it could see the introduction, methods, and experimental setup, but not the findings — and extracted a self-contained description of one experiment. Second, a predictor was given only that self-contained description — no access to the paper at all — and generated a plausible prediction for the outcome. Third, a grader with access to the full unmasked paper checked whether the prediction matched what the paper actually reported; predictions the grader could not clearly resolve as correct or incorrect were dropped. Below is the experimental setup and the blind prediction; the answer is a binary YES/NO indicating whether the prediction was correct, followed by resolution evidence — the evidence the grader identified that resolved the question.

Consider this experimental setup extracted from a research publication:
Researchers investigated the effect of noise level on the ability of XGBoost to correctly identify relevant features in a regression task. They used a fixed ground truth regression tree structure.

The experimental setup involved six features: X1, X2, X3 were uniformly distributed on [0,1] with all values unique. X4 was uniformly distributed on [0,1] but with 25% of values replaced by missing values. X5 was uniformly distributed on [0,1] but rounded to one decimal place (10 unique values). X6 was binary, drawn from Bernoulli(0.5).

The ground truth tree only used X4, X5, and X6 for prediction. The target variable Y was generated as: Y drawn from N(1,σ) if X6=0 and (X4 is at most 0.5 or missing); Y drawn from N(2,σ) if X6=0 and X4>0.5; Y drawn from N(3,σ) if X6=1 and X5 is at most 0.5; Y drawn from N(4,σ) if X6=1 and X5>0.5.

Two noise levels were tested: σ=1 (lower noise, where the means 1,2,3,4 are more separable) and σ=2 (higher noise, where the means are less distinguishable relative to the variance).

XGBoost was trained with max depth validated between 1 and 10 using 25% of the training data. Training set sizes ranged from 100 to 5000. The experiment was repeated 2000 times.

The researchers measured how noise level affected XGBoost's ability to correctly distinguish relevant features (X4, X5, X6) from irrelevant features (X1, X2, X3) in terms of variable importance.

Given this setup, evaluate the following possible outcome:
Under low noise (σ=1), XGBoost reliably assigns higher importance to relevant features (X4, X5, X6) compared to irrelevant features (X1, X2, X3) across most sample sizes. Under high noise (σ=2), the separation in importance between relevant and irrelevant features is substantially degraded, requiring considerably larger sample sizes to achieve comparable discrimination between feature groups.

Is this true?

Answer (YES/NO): YES